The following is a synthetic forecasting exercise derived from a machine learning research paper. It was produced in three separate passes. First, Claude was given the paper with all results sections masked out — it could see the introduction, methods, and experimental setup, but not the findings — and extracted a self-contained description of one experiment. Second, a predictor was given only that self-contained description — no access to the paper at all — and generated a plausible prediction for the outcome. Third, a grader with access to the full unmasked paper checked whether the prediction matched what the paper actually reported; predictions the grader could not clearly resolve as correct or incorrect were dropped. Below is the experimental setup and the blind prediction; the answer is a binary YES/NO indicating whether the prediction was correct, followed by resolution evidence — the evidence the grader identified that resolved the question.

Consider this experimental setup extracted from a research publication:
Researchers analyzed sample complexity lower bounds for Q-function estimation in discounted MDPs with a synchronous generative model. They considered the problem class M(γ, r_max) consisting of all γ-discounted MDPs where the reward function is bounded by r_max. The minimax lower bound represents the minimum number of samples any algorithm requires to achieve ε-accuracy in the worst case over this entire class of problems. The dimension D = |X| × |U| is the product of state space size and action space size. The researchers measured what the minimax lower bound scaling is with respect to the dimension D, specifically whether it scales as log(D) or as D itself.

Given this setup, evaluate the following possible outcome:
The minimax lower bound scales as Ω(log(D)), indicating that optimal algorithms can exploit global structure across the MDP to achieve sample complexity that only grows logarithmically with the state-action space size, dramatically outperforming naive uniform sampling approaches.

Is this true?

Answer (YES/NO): YES